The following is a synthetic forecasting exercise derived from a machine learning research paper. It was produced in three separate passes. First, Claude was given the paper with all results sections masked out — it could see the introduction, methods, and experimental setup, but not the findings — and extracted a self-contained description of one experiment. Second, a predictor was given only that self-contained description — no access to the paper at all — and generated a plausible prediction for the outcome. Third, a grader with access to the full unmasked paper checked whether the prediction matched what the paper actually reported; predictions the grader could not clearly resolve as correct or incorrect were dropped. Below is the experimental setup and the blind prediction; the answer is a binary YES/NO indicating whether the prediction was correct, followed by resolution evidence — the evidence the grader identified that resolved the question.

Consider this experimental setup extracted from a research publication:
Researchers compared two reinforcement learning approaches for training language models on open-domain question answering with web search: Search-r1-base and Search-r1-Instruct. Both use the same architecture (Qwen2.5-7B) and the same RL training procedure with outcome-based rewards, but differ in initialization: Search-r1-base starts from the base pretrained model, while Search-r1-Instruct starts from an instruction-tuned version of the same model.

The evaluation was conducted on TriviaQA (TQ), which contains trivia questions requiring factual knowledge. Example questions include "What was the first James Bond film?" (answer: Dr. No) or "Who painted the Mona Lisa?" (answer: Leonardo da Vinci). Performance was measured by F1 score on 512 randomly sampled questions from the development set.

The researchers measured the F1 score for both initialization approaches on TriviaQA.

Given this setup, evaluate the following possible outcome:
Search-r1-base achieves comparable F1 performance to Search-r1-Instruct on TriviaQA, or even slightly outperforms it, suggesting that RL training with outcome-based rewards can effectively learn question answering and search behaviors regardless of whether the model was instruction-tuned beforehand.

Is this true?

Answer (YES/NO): NO